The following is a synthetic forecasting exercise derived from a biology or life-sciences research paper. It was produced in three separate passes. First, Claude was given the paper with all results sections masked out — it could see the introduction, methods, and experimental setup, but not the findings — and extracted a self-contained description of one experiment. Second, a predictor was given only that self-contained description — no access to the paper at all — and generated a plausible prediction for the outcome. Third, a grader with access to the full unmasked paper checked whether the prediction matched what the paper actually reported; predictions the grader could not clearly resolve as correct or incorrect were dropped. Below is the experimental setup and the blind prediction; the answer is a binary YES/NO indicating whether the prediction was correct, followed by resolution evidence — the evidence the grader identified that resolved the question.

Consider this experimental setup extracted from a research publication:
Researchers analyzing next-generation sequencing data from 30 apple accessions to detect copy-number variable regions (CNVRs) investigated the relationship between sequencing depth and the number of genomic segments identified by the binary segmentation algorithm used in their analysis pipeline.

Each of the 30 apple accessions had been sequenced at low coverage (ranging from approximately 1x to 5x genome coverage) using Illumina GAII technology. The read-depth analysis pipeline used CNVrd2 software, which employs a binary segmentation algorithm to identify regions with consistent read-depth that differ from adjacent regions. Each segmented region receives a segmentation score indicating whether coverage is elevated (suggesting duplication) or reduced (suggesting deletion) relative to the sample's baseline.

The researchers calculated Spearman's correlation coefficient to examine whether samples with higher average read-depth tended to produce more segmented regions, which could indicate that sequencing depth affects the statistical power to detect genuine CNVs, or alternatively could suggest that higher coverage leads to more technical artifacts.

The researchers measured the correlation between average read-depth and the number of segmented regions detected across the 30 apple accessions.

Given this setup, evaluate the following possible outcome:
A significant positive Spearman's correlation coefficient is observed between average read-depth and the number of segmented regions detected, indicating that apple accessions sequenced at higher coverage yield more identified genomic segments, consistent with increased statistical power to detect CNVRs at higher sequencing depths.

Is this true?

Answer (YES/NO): YES